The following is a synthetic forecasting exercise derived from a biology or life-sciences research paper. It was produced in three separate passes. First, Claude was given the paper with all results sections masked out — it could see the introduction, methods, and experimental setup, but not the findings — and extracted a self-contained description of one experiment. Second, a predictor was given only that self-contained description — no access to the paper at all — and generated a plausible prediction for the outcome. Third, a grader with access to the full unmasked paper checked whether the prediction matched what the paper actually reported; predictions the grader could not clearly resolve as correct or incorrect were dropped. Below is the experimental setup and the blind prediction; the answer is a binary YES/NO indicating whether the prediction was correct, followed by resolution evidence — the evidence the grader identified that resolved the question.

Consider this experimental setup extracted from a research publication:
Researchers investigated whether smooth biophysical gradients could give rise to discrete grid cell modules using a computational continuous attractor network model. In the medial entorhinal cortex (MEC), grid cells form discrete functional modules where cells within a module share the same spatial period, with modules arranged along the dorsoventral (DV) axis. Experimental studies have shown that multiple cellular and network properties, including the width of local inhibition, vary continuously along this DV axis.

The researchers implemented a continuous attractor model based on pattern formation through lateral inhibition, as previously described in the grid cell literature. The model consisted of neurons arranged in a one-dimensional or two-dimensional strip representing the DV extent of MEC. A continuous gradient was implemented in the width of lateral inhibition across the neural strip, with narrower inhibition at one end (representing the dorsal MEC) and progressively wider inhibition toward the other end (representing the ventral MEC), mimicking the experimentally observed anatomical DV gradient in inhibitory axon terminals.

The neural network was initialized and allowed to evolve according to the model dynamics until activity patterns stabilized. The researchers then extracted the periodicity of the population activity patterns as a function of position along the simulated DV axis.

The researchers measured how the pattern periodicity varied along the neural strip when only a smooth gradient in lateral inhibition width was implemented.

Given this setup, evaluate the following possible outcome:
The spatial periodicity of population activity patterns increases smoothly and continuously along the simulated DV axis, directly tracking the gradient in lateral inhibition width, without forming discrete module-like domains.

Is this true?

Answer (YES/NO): YES